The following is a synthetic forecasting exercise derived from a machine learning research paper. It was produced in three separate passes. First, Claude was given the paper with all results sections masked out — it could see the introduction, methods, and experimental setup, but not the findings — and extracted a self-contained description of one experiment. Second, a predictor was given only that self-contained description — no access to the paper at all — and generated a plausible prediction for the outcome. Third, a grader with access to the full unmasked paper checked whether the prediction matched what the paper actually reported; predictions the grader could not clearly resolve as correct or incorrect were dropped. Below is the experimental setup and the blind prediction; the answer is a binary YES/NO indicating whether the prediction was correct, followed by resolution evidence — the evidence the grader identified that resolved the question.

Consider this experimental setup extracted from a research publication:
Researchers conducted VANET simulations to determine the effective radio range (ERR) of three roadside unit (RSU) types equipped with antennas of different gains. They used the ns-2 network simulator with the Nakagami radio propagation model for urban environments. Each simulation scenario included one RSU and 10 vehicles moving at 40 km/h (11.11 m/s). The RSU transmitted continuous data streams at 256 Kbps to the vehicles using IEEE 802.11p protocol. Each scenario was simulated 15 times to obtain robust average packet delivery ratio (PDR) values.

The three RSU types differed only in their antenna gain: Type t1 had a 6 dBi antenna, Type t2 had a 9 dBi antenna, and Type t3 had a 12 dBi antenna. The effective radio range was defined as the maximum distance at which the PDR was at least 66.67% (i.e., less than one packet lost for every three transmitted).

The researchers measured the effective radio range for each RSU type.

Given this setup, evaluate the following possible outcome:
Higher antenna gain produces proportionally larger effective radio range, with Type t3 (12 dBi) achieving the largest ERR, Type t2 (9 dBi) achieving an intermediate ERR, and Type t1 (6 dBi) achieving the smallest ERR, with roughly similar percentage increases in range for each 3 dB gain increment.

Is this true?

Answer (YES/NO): NO